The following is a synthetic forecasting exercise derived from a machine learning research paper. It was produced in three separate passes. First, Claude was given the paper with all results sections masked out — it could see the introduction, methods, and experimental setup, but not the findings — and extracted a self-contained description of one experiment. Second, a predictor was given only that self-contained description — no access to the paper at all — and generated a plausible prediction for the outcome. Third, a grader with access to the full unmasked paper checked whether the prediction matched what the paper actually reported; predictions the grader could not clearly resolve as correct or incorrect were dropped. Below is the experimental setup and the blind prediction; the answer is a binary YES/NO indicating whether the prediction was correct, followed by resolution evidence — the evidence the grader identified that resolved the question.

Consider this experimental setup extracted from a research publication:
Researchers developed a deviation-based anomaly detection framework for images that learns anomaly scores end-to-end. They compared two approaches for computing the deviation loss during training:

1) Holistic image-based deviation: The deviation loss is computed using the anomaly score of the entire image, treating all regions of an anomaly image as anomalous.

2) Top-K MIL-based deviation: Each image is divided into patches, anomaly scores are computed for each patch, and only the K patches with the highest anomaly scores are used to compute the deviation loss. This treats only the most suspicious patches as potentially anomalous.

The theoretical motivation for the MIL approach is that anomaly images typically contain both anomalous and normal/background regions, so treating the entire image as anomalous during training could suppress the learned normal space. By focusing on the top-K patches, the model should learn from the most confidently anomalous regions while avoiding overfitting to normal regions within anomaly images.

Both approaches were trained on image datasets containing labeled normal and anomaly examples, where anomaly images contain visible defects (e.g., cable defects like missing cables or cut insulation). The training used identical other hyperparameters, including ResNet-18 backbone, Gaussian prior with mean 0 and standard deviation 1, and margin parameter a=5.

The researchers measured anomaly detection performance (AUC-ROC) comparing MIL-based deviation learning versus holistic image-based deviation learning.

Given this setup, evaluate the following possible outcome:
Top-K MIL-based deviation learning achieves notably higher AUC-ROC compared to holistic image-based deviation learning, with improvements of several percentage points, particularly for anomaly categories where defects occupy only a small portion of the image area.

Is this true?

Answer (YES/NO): YES